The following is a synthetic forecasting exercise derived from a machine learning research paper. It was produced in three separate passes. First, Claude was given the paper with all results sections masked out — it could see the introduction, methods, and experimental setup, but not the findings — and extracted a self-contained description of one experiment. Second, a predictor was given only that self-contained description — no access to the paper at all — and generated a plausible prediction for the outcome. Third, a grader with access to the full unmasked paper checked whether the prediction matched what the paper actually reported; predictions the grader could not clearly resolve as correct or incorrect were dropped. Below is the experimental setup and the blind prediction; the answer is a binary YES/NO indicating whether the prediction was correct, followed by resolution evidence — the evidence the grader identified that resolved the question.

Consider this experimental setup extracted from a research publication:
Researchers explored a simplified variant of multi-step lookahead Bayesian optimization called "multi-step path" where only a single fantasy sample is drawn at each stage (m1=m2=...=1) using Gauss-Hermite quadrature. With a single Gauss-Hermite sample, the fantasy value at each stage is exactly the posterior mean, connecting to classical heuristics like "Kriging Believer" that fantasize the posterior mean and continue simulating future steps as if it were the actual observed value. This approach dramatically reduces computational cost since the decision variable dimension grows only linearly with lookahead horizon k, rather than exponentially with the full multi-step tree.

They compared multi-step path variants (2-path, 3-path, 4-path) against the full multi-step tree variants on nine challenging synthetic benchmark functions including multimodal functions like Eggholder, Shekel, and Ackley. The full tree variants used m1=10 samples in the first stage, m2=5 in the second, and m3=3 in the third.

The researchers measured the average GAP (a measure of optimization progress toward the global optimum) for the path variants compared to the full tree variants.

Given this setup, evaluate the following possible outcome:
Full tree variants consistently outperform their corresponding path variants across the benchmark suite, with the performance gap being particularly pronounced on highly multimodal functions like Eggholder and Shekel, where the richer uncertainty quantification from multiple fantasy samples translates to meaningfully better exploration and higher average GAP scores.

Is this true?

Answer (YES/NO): NO